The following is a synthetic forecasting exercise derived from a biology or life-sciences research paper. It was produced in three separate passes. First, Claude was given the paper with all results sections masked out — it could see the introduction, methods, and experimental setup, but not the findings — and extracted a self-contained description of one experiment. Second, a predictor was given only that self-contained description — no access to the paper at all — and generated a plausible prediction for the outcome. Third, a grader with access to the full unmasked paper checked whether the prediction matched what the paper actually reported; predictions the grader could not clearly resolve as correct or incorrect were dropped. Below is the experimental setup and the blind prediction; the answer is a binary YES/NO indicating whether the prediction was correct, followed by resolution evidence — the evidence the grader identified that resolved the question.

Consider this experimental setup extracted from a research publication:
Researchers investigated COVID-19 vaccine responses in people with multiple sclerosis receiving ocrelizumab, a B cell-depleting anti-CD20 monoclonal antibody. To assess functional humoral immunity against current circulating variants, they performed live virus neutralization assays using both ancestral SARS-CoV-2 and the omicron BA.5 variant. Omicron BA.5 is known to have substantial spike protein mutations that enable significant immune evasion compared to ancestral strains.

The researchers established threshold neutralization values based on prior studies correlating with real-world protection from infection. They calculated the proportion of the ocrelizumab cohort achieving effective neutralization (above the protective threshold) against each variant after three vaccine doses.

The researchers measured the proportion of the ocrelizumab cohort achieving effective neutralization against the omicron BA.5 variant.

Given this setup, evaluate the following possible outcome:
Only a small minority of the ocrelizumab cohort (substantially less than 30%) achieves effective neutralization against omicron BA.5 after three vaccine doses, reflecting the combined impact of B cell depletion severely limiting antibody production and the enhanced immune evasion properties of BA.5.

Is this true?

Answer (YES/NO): YES